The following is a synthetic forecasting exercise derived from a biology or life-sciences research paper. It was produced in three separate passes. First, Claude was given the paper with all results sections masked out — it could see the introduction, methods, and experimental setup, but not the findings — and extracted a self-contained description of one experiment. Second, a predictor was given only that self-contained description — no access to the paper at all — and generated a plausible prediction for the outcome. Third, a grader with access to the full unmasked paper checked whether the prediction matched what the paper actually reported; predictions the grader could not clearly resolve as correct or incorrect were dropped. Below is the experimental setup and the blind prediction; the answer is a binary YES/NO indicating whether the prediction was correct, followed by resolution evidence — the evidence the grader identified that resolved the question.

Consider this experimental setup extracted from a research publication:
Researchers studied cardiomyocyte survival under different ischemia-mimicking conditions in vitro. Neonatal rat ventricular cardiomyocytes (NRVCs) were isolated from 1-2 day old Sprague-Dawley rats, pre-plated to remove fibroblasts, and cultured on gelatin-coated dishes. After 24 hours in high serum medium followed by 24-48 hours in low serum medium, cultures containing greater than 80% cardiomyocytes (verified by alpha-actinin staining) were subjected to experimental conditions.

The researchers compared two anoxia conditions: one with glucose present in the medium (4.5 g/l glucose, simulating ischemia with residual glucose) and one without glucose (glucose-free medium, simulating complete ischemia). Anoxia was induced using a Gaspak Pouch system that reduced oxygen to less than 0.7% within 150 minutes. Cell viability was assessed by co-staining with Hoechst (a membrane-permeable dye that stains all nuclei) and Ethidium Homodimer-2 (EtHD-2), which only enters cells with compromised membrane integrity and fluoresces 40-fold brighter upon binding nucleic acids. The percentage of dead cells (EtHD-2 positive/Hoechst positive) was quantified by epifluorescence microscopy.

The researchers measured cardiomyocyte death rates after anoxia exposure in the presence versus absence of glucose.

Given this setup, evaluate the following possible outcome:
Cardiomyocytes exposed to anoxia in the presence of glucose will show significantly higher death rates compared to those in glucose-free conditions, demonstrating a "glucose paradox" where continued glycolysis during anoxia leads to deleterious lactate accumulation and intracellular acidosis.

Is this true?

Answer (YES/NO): NO